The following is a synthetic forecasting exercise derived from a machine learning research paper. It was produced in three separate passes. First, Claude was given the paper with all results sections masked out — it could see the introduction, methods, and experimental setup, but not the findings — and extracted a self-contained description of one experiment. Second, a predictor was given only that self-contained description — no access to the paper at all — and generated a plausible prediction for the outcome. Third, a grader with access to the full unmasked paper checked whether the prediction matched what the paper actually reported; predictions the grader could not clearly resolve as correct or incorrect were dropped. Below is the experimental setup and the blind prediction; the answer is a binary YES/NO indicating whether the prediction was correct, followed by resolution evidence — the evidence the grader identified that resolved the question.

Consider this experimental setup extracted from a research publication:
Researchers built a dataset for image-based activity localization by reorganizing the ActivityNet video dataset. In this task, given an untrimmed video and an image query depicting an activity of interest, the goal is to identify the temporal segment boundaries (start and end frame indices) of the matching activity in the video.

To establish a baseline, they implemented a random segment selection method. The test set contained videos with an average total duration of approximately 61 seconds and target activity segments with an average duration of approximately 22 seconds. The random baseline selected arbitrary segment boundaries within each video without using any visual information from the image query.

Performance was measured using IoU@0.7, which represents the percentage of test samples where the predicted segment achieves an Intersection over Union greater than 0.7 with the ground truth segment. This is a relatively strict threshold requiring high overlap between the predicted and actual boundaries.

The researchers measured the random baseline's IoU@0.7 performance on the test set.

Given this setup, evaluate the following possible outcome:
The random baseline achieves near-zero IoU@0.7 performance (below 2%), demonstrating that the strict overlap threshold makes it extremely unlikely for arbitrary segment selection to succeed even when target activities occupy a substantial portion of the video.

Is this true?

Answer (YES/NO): NO